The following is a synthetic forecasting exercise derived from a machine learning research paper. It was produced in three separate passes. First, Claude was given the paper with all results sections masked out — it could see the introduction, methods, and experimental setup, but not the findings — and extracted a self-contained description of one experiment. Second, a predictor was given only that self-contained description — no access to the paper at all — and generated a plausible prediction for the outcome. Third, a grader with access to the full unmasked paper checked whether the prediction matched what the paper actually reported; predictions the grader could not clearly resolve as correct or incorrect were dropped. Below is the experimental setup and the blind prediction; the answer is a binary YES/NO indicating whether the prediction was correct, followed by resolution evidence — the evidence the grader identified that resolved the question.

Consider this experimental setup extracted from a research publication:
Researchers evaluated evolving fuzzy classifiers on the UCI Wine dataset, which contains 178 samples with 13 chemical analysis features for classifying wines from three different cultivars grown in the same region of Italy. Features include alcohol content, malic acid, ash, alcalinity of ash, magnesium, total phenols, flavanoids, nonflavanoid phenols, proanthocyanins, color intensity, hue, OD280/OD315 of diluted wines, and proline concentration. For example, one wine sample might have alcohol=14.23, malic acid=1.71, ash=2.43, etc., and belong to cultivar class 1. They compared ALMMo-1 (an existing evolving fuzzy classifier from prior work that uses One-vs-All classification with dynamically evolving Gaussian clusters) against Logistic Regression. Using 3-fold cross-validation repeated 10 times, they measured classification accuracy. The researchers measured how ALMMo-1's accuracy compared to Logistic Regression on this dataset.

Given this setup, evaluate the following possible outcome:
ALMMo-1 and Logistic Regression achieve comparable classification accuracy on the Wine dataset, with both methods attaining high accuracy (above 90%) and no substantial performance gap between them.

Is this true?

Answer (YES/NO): NO